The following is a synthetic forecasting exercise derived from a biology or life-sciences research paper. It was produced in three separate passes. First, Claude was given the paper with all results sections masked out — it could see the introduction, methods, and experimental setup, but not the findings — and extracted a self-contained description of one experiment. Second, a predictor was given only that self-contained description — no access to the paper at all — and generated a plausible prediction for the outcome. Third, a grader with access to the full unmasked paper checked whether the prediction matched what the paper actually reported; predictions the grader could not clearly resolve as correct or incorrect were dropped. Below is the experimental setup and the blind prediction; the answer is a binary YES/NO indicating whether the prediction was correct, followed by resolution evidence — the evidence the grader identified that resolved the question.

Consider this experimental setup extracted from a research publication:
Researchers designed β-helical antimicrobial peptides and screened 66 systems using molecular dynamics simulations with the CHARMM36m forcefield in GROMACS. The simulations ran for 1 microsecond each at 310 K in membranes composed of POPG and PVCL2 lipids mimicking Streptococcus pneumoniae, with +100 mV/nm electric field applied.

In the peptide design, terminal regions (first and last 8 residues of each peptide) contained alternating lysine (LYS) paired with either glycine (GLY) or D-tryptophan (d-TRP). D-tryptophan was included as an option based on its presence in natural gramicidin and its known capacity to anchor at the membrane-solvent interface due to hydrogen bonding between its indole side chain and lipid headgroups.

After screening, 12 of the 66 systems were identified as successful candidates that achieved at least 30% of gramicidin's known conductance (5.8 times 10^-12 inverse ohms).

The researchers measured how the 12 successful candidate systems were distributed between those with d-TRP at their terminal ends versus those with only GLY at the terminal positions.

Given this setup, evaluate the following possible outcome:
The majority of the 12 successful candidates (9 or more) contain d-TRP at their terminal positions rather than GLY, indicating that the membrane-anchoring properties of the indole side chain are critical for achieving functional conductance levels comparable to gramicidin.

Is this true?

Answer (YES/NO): NO